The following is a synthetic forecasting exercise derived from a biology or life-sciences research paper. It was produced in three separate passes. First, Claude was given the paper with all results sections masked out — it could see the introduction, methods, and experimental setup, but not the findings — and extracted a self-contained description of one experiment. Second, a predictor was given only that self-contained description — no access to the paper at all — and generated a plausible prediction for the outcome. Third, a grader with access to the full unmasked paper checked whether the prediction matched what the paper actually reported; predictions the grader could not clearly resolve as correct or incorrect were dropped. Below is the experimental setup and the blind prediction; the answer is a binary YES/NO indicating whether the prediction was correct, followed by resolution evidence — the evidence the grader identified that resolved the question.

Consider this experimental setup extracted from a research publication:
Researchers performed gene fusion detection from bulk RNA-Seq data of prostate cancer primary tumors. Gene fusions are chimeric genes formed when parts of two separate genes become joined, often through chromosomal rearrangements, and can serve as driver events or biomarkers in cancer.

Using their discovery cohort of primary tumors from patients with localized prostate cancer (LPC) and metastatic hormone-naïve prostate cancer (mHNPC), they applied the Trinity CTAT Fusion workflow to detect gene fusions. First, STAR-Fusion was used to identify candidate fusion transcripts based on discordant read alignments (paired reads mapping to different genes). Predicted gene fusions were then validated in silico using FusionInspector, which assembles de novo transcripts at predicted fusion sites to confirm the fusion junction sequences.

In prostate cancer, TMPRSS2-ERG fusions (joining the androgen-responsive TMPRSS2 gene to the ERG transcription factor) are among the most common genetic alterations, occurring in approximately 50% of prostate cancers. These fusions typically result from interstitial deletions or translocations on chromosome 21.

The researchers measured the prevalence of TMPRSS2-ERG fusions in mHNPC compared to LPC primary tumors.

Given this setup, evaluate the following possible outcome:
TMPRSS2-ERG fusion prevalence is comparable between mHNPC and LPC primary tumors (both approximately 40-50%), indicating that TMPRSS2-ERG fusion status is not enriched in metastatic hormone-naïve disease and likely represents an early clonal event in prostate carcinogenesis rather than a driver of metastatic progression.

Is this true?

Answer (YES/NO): NO